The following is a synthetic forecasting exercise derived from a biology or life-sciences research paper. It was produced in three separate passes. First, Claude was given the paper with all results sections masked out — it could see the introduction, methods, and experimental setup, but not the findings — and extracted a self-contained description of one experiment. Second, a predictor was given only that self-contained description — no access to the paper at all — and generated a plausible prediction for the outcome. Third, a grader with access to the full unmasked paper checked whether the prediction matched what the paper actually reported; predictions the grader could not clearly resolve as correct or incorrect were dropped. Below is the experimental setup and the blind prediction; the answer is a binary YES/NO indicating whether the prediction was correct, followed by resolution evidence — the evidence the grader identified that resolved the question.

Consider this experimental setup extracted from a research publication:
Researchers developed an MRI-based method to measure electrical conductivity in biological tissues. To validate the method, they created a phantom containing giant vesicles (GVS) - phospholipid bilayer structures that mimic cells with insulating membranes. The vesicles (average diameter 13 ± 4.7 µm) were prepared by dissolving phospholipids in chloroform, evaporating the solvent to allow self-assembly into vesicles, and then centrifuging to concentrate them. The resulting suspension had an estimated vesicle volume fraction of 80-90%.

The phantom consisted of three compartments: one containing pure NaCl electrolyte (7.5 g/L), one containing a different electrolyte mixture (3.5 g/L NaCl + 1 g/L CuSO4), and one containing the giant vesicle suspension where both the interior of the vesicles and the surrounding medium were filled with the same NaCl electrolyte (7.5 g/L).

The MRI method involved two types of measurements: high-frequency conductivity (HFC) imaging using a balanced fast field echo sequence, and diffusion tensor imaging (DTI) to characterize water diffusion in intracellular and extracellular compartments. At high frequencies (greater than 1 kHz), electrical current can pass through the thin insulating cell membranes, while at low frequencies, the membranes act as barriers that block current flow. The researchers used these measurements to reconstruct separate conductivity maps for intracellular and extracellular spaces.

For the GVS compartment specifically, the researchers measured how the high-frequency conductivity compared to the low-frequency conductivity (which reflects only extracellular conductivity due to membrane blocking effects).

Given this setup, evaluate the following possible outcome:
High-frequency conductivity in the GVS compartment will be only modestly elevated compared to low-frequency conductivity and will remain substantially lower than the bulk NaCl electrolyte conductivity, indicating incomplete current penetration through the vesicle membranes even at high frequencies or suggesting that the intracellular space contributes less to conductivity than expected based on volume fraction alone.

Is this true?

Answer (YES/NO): NO